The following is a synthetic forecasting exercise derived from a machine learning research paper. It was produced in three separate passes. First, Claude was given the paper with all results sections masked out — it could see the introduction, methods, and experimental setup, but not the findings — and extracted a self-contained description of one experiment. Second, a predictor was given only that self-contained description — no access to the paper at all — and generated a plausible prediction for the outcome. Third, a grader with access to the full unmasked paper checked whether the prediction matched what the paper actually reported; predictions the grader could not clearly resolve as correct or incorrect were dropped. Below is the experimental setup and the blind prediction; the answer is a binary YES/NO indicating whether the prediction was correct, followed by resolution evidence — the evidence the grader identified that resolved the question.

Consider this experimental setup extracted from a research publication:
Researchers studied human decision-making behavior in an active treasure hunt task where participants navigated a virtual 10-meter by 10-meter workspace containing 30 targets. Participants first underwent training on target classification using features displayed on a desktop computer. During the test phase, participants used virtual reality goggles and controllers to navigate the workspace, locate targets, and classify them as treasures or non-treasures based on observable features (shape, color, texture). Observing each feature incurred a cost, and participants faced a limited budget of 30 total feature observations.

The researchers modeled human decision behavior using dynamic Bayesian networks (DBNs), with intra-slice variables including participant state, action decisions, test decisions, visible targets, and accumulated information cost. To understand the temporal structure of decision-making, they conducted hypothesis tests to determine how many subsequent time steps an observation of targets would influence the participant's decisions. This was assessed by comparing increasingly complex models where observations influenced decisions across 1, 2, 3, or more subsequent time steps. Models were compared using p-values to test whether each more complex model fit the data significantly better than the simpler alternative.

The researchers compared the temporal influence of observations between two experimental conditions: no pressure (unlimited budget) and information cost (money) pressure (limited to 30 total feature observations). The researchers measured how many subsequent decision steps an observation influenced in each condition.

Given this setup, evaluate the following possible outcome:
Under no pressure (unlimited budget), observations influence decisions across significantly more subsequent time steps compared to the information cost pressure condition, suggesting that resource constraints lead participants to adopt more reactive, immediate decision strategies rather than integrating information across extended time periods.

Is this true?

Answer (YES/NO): NO